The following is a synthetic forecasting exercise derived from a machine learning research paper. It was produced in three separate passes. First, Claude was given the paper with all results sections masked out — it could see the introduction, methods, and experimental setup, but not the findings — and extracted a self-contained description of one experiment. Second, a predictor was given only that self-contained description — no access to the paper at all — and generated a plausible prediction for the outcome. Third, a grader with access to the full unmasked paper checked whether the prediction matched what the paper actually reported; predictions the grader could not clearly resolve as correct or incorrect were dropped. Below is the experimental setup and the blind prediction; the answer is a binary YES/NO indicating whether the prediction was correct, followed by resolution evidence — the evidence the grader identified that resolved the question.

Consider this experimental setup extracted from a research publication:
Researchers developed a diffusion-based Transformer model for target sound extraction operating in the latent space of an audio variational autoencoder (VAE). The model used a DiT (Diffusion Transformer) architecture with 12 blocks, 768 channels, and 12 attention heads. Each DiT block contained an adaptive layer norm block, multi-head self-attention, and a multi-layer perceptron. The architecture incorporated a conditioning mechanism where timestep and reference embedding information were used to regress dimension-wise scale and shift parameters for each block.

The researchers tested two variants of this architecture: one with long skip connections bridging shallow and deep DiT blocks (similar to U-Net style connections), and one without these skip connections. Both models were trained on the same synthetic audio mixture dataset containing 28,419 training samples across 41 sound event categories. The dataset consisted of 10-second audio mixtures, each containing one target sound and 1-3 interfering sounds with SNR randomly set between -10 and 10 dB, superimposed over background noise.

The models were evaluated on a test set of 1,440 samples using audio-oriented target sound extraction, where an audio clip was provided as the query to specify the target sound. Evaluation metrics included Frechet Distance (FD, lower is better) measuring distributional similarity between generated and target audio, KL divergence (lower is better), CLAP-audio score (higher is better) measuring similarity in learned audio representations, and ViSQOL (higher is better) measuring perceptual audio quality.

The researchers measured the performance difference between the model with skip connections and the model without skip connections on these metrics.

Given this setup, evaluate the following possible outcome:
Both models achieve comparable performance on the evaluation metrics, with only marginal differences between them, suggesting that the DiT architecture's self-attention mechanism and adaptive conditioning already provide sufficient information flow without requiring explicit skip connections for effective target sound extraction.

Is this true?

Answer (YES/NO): NO